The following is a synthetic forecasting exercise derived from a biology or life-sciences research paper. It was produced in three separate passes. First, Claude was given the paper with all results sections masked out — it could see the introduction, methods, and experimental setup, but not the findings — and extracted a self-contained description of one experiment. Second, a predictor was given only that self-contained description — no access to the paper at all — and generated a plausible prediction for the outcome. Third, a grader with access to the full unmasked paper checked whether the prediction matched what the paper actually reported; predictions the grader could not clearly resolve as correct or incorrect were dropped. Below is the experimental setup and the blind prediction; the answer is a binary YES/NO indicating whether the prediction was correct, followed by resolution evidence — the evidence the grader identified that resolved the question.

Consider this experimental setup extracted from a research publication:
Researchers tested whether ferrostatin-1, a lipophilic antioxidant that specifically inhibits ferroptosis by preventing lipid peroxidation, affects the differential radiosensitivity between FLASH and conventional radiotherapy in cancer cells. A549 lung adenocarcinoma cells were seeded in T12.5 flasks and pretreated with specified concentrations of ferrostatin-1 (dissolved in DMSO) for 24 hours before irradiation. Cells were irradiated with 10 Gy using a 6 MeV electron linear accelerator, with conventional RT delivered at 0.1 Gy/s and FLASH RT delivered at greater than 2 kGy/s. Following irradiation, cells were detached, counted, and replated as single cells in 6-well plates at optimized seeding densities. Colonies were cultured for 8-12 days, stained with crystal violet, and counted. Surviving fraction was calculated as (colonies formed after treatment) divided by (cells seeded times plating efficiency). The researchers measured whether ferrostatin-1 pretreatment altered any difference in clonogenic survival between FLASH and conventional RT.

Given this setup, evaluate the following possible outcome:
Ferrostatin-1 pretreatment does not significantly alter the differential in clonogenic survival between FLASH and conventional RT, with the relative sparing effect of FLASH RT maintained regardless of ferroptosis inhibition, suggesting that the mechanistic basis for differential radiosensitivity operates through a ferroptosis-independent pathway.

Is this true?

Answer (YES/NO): NO